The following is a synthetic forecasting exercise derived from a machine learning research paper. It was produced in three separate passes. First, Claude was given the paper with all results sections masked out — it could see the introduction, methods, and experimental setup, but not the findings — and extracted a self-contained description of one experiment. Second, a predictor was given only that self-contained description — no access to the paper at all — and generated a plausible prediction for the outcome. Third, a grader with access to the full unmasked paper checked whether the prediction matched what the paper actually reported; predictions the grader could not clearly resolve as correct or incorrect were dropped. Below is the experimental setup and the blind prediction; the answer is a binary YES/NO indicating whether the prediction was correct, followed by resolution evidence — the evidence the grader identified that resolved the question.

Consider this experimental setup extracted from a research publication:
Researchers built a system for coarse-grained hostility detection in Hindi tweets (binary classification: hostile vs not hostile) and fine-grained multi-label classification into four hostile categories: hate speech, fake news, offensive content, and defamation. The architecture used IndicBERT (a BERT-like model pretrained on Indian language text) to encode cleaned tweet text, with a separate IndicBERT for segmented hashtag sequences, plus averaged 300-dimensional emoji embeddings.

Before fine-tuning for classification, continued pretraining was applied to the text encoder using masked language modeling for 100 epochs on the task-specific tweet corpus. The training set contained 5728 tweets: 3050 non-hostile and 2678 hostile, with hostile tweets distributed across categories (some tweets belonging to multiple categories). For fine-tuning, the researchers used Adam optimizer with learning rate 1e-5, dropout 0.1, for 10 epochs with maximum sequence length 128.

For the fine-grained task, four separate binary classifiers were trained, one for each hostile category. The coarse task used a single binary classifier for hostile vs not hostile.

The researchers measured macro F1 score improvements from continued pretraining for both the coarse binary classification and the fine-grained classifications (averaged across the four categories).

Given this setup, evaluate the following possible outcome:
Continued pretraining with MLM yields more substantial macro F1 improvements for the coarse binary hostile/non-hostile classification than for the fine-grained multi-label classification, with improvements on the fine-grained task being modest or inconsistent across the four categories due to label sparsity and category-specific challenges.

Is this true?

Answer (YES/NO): NO